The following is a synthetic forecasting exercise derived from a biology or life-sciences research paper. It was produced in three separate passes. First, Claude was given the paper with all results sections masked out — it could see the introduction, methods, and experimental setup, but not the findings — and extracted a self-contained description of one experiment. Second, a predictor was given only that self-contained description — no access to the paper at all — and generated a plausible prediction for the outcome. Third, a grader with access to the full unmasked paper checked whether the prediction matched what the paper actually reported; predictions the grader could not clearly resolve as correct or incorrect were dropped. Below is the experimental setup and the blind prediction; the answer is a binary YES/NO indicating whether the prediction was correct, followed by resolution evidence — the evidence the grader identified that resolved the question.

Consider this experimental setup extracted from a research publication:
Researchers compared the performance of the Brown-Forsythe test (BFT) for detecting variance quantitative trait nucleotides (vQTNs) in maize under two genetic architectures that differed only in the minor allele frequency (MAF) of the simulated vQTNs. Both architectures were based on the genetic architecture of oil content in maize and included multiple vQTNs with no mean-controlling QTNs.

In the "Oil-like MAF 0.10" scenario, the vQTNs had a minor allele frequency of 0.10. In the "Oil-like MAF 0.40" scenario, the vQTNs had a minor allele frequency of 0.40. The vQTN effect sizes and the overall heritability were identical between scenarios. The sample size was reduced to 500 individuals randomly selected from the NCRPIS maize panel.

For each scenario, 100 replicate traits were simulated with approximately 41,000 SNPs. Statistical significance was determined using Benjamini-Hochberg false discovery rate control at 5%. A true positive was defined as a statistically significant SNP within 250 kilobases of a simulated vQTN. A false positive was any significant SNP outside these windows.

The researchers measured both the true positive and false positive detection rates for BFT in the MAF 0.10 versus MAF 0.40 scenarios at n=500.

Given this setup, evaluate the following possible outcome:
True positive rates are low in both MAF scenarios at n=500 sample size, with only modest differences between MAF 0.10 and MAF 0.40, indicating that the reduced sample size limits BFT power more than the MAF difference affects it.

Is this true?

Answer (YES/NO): NO